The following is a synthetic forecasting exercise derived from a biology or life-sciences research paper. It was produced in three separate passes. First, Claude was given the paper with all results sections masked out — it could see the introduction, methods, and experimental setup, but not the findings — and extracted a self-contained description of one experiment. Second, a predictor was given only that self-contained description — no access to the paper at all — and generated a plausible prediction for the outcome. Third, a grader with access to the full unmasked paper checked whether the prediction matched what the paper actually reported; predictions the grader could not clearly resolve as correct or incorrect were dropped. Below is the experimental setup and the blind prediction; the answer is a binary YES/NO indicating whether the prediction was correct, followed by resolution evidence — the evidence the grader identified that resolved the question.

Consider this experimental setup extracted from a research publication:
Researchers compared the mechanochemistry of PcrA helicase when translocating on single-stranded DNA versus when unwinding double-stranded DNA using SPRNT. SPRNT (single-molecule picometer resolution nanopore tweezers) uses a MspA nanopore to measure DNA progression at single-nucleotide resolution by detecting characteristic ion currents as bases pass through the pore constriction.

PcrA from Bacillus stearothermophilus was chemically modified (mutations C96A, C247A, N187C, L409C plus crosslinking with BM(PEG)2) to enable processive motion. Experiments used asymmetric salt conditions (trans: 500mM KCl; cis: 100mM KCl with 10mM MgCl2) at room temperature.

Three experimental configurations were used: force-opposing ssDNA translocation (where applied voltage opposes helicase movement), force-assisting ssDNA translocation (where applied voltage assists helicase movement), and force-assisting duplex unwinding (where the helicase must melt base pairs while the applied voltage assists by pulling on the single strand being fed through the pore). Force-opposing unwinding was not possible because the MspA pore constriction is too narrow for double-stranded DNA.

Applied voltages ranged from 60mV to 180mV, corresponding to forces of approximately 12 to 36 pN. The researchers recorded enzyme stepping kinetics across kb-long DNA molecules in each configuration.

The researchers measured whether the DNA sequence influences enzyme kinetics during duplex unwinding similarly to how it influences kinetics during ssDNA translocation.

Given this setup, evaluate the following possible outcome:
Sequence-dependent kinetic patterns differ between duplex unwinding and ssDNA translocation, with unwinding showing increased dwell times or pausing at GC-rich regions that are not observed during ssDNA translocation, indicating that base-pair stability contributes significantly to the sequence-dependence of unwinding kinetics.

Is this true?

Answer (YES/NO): NO